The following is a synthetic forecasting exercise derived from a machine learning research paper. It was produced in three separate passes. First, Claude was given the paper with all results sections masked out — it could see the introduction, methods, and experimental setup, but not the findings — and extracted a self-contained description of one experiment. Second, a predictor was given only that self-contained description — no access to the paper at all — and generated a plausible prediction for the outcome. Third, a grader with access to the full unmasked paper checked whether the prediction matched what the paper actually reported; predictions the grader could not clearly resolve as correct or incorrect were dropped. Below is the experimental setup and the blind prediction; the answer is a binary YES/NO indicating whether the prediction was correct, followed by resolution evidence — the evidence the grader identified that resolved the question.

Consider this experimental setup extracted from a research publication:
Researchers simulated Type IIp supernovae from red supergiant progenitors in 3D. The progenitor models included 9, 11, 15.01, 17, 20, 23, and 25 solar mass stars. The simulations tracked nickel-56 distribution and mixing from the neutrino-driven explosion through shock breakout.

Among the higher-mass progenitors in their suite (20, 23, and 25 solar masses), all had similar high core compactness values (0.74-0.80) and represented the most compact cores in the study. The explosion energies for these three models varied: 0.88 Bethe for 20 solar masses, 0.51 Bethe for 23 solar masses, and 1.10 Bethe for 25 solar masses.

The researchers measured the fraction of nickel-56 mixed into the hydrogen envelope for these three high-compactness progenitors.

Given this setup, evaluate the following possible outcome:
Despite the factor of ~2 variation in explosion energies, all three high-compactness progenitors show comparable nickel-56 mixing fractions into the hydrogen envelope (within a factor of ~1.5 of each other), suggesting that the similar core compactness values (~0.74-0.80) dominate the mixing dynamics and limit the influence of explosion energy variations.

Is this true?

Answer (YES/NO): NO